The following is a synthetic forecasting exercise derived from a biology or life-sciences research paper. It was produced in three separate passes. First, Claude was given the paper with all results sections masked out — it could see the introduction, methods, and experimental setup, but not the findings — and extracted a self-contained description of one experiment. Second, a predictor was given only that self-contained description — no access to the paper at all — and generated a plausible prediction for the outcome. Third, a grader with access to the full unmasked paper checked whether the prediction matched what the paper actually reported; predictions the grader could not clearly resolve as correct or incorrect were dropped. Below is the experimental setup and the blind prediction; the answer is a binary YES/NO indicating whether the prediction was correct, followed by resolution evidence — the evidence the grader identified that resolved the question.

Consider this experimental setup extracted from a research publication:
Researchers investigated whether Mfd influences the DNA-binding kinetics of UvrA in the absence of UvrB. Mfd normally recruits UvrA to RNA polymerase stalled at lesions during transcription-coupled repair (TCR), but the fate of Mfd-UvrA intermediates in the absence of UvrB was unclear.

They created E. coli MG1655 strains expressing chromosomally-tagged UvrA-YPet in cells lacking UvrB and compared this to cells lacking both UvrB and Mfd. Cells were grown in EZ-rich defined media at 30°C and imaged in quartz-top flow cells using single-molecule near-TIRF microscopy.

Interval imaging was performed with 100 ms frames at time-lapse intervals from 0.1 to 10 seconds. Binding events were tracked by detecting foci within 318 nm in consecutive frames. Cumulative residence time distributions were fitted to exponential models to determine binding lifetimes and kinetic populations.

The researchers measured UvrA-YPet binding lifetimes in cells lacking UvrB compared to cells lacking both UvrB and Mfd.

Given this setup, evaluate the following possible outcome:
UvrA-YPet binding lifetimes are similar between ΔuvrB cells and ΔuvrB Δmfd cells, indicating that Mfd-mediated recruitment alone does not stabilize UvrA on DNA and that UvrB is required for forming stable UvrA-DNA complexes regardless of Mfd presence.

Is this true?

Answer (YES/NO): NO